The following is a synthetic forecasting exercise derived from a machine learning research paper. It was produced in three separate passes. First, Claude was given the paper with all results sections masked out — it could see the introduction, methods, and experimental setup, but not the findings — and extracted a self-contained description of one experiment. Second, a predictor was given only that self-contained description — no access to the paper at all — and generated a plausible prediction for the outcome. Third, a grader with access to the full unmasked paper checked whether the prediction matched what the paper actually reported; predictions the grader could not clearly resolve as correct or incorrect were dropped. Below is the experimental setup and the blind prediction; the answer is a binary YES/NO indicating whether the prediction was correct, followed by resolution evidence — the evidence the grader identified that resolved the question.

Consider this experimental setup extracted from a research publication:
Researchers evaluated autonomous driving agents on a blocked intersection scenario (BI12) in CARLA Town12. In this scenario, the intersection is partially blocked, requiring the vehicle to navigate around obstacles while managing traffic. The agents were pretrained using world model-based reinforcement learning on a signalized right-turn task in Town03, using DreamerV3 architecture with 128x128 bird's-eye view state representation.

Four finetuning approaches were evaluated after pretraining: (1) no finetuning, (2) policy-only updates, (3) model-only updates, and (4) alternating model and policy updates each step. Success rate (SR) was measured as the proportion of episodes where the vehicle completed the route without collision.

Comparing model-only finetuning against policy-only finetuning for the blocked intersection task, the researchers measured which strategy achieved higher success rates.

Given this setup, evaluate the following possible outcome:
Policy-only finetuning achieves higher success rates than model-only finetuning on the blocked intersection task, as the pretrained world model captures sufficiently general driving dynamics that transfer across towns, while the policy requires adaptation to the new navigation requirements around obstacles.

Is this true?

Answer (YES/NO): YES